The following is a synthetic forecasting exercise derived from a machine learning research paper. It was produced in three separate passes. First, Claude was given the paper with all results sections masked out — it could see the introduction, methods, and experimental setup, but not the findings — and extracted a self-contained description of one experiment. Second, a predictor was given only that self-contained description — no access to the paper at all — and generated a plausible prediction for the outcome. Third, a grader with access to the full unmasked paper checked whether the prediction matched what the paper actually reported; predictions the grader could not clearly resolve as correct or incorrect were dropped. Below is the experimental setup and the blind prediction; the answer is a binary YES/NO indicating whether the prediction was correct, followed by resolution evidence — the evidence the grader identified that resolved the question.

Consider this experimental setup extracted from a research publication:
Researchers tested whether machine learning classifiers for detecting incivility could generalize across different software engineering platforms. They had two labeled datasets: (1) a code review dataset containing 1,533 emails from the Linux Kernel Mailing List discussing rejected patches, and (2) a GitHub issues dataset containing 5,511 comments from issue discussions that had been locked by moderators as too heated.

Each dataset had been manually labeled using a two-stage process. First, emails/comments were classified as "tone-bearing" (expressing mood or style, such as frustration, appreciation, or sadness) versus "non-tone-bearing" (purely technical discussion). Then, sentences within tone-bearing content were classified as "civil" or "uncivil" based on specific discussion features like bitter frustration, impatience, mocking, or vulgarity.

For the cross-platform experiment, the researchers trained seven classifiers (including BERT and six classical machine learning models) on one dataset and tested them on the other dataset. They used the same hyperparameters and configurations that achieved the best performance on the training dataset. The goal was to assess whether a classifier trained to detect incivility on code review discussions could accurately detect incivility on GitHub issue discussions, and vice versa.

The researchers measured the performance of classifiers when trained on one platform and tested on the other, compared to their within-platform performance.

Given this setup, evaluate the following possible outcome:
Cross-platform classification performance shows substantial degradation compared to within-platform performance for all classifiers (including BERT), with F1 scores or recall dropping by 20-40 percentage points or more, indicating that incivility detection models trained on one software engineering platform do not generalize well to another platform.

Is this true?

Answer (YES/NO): YES